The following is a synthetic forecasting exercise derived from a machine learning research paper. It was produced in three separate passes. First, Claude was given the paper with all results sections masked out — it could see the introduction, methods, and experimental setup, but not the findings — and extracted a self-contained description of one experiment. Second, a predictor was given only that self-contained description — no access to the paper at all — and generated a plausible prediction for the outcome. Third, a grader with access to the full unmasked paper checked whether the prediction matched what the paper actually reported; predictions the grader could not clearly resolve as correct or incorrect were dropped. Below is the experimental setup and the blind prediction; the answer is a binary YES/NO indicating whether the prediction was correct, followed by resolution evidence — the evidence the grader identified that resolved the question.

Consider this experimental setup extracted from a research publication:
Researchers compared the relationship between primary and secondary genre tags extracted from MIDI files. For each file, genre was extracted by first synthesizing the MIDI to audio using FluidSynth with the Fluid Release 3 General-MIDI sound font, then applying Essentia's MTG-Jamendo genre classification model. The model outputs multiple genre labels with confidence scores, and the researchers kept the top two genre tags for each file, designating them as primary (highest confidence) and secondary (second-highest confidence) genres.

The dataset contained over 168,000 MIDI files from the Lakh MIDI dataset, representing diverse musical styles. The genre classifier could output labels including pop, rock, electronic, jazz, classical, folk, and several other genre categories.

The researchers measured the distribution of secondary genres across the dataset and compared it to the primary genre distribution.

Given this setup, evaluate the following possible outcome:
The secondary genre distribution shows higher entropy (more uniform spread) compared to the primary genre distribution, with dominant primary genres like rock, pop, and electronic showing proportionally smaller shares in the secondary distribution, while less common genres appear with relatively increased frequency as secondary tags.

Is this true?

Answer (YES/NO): NO